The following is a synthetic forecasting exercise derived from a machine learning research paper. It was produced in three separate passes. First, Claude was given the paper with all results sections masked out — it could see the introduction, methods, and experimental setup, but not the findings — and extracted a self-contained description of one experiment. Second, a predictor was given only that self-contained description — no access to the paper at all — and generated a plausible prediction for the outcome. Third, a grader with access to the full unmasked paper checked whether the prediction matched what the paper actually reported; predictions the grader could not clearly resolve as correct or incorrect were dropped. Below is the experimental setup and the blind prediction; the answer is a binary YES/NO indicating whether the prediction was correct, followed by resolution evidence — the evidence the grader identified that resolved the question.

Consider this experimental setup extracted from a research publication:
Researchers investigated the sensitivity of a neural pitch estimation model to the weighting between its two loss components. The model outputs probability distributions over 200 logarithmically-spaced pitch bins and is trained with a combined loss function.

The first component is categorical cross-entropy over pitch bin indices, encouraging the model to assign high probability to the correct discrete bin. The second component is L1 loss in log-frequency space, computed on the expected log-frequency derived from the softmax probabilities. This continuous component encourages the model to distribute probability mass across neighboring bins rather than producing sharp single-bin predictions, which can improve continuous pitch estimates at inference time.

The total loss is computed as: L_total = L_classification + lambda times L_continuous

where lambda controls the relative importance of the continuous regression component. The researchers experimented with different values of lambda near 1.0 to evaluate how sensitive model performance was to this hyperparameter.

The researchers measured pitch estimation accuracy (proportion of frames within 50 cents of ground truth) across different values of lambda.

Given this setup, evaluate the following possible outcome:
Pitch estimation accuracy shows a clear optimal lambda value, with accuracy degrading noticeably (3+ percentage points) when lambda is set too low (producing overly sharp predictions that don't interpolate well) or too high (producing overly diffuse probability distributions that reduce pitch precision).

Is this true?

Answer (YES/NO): NO